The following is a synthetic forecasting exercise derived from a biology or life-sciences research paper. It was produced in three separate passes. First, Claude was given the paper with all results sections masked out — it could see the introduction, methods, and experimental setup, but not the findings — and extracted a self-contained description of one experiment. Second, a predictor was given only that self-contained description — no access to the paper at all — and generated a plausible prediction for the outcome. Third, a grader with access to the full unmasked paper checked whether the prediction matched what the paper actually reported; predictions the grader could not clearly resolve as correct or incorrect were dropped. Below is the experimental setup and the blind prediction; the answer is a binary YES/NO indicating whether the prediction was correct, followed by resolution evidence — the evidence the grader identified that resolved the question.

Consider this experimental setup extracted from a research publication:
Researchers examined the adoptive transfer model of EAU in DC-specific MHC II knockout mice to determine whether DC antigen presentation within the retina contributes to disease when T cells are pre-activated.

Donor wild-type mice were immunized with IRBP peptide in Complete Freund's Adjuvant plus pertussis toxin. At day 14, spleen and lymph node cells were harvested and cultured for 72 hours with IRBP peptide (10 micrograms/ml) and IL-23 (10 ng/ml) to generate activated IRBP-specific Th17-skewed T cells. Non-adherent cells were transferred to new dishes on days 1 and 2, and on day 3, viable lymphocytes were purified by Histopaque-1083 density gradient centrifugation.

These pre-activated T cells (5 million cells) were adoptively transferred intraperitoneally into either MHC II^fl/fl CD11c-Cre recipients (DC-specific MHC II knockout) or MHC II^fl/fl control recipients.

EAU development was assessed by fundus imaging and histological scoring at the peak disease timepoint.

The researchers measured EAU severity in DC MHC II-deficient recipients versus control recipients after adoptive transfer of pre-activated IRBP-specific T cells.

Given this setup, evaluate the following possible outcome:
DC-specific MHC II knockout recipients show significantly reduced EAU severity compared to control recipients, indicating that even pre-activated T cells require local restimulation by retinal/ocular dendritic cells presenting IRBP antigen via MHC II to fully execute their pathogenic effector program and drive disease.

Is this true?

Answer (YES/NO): NO